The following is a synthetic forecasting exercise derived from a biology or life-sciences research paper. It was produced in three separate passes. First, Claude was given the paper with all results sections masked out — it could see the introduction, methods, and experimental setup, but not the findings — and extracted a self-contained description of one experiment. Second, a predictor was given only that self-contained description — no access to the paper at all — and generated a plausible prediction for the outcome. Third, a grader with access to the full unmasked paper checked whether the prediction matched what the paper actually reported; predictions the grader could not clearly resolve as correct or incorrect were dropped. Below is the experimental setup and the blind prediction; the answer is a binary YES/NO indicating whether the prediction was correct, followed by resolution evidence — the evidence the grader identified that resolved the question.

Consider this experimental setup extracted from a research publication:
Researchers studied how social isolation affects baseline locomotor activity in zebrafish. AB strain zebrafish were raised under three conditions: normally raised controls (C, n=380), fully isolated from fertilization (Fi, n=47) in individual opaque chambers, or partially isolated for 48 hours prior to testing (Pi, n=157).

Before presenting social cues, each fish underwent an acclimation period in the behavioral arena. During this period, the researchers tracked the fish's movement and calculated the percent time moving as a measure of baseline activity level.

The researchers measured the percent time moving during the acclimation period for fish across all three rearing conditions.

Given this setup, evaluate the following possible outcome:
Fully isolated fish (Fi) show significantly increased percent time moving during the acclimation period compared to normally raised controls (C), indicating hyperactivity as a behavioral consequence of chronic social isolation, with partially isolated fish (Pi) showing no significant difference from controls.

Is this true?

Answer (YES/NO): NO